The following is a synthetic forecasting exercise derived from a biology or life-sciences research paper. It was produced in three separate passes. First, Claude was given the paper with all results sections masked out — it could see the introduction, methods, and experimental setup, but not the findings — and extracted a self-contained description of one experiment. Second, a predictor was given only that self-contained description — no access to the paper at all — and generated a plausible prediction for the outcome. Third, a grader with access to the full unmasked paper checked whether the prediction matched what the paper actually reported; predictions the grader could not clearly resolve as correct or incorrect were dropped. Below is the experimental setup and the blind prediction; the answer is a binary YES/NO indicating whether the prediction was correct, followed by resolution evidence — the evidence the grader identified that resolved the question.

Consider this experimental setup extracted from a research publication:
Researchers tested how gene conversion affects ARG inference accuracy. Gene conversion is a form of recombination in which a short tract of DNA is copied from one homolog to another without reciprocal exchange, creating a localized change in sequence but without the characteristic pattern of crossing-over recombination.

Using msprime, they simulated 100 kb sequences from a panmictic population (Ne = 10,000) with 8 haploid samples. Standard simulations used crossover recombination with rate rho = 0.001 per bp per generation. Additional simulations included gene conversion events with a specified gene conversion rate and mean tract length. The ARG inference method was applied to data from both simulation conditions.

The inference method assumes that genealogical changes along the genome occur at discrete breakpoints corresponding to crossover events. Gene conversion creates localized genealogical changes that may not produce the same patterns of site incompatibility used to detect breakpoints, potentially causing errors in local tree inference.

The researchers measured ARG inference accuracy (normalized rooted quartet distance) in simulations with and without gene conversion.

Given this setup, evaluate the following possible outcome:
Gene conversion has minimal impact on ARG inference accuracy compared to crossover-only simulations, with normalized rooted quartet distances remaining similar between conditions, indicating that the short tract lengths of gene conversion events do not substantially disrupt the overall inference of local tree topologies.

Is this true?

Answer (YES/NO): YES